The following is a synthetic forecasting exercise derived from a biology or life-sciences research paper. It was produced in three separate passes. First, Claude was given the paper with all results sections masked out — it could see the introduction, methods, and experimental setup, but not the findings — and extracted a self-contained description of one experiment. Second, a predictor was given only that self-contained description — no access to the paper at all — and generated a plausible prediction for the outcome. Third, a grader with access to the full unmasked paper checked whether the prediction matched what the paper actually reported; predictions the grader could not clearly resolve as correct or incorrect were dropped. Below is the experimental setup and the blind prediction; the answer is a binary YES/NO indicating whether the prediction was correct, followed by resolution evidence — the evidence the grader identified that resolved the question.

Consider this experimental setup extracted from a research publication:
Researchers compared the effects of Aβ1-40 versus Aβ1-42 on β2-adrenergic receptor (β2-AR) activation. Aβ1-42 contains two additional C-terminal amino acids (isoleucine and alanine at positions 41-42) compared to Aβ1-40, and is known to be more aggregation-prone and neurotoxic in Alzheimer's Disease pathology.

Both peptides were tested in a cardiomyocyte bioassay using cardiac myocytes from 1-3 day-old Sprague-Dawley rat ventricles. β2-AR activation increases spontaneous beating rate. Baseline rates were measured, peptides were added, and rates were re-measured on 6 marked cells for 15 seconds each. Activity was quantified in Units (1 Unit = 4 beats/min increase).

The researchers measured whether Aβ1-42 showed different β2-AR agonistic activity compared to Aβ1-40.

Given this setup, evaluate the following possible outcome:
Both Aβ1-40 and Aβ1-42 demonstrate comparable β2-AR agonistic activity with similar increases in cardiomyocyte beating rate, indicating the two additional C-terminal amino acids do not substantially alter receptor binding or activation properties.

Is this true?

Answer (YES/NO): NO